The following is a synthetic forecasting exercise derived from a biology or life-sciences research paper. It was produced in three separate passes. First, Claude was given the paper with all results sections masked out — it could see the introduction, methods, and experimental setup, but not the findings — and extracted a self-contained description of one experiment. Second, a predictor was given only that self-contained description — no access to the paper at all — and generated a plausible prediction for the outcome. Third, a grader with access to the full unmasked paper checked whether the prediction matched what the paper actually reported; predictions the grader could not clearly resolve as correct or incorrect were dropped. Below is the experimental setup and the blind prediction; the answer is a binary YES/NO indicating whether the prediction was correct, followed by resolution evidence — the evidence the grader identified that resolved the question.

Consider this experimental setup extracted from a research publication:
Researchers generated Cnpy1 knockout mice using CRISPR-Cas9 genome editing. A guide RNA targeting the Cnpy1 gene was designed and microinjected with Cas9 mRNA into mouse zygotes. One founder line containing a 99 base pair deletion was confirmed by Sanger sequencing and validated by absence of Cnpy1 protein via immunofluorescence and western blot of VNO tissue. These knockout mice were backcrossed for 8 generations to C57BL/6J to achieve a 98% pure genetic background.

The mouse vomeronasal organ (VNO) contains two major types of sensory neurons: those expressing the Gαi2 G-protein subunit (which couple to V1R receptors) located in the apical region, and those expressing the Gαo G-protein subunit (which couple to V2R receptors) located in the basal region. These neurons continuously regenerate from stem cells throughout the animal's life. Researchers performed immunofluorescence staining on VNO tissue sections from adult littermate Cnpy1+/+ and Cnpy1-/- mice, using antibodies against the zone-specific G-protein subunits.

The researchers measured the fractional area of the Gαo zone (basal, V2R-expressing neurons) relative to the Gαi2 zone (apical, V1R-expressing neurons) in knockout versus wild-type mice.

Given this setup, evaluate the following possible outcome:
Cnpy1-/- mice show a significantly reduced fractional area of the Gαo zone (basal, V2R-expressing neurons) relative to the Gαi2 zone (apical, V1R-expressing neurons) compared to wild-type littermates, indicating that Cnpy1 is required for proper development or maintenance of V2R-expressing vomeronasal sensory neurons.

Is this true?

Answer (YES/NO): YES